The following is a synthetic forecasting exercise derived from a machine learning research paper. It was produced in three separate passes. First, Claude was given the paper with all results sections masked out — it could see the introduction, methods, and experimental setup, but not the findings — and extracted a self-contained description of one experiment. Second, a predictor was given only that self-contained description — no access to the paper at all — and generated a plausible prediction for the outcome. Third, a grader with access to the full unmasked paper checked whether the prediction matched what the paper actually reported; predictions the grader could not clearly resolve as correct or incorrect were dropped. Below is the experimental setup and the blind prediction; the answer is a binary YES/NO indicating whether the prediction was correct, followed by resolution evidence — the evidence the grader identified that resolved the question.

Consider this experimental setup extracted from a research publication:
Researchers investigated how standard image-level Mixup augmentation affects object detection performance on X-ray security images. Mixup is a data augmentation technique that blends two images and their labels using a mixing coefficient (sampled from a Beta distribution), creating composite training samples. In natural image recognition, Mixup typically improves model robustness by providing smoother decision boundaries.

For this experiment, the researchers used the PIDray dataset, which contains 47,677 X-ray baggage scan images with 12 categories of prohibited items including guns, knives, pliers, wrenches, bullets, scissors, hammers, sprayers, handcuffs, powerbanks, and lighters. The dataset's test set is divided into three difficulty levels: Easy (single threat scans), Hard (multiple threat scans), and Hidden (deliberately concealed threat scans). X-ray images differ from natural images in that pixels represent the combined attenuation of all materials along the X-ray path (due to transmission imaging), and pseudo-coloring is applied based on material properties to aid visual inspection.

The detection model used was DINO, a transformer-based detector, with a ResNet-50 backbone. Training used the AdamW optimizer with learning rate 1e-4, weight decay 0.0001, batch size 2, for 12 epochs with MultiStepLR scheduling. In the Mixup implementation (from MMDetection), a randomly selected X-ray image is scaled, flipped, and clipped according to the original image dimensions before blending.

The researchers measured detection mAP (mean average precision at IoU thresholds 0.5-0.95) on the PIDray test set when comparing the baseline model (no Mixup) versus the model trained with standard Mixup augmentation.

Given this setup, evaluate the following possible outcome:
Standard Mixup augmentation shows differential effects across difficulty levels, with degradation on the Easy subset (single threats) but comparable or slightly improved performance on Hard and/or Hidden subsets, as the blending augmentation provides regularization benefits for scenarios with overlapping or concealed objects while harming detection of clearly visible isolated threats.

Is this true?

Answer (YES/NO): NO